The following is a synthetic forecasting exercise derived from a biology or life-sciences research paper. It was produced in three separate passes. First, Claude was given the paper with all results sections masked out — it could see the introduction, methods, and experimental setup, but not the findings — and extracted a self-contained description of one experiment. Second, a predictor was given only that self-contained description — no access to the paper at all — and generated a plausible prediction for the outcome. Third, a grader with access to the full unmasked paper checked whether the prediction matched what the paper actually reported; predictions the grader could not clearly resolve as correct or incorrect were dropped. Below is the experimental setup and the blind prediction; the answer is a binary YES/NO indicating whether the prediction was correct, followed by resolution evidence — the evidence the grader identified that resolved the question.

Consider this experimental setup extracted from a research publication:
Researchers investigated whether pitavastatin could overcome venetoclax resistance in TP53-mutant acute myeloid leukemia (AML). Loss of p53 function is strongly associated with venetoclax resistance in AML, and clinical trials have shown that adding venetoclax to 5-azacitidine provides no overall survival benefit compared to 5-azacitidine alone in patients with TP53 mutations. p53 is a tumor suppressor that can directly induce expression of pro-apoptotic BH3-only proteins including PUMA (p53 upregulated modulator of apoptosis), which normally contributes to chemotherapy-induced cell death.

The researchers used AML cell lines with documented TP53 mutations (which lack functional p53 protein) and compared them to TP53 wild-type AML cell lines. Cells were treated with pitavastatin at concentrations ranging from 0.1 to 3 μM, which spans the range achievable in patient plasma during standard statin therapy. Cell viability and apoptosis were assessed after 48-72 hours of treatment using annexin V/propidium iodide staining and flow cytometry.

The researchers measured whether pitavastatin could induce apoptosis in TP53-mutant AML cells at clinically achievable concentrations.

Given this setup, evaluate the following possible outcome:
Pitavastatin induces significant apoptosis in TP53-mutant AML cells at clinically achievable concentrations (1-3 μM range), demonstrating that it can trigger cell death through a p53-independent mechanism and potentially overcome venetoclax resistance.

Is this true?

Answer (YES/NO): YES